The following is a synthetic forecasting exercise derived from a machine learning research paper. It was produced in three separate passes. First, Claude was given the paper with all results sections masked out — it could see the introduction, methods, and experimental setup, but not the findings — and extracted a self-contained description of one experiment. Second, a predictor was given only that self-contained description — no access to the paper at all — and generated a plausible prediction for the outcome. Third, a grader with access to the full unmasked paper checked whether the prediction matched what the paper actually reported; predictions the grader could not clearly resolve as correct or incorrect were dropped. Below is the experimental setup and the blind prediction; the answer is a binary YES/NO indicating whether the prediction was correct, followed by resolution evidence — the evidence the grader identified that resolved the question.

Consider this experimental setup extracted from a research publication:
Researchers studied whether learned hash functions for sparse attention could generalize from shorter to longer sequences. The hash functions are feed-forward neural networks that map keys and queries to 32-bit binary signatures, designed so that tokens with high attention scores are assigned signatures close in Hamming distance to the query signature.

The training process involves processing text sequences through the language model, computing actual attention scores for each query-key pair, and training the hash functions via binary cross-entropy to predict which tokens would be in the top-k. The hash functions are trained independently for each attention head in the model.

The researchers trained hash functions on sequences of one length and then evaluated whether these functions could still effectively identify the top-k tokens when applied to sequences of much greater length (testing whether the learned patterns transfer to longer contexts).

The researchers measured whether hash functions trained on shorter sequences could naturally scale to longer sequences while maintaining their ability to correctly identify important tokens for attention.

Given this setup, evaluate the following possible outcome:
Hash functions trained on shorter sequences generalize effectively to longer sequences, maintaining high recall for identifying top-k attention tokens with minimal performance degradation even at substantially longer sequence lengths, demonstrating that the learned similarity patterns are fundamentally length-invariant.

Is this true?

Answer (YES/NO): NO